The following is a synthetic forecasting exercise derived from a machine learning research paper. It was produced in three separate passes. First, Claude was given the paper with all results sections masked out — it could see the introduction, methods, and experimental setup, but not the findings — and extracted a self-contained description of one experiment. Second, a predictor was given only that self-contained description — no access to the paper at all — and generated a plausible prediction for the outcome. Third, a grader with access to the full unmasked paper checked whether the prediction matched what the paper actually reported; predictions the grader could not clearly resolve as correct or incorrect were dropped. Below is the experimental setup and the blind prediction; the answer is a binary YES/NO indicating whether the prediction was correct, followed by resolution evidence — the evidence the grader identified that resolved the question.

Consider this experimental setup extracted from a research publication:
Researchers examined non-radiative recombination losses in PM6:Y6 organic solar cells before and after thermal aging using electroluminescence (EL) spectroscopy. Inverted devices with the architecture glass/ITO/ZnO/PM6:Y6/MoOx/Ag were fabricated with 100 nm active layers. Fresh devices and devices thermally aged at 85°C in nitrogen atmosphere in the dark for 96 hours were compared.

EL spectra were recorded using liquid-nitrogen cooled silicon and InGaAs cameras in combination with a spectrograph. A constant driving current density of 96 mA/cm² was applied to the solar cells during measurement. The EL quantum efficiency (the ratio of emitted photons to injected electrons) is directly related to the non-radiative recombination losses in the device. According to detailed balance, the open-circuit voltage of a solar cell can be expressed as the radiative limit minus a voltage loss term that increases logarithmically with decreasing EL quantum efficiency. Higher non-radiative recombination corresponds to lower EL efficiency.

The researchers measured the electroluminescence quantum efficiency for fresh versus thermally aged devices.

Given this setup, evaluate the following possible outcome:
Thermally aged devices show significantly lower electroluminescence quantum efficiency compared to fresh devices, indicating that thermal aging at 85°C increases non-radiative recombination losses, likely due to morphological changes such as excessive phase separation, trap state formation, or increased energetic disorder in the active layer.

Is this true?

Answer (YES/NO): YES